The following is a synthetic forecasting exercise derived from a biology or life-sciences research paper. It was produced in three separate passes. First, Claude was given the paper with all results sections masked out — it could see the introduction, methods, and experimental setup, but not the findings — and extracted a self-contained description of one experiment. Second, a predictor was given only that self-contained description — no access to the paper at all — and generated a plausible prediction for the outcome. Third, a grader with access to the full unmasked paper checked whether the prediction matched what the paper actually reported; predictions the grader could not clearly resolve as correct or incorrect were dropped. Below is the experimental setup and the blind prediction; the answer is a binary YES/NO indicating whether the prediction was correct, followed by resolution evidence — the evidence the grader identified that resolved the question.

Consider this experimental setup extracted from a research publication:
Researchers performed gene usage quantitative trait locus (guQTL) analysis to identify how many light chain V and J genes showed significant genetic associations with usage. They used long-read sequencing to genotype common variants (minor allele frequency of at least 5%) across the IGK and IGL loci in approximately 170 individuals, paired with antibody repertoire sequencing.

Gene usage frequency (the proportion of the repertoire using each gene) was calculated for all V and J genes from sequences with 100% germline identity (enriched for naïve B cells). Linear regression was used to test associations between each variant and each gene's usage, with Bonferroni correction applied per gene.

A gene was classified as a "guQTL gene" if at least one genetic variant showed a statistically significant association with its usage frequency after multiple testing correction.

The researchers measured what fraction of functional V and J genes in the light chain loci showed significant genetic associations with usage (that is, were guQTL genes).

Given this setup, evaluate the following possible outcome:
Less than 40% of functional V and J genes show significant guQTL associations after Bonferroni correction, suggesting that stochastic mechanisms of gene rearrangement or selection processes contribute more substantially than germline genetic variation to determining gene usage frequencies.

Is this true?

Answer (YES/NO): NO